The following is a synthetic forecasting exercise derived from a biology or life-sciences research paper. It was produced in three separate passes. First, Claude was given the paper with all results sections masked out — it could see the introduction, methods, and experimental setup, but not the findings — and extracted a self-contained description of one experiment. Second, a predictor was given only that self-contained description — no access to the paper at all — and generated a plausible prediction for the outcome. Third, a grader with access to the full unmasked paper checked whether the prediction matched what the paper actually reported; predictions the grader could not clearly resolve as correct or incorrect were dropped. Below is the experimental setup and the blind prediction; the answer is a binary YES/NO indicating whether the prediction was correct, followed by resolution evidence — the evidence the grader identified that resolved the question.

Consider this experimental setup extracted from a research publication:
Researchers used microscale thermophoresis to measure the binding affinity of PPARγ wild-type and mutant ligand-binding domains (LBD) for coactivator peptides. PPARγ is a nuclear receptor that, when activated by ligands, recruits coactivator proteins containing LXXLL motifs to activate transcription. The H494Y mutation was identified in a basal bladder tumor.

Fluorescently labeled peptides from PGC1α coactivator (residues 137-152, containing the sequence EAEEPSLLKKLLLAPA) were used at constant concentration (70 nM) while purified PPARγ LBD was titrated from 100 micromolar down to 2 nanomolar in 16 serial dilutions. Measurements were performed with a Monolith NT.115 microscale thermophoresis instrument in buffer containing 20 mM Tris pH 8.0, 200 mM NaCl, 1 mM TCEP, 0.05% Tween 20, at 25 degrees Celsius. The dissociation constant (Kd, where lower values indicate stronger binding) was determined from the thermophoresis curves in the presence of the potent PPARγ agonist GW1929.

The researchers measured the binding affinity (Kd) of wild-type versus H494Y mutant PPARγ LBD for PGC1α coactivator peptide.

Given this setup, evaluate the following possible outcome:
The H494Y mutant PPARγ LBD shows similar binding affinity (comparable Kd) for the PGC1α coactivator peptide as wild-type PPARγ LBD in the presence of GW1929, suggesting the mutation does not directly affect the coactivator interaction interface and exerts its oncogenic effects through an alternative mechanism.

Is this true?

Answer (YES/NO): NO